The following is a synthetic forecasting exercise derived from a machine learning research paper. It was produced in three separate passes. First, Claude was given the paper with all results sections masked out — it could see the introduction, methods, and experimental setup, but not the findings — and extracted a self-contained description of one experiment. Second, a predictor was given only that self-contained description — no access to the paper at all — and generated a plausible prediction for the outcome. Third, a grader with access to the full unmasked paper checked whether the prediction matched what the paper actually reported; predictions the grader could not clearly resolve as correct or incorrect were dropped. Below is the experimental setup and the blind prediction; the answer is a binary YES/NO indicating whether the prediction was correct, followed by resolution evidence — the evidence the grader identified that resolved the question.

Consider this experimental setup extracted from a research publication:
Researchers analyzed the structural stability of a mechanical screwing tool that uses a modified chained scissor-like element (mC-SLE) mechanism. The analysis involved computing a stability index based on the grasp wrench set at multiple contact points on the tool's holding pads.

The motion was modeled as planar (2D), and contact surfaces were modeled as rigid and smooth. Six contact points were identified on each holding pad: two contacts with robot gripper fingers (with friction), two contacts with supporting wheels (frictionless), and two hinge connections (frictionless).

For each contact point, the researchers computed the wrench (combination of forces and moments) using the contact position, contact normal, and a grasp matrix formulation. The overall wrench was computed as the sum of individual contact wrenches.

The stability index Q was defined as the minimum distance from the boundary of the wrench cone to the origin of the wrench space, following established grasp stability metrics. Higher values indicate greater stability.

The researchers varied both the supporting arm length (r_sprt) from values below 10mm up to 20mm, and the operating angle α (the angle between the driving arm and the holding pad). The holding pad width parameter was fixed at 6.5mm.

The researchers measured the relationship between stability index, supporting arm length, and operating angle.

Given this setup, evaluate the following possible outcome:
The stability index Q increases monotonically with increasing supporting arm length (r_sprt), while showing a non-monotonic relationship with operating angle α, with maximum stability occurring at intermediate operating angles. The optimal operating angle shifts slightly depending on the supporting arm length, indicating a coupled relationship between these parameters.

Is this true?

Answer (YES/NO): NO